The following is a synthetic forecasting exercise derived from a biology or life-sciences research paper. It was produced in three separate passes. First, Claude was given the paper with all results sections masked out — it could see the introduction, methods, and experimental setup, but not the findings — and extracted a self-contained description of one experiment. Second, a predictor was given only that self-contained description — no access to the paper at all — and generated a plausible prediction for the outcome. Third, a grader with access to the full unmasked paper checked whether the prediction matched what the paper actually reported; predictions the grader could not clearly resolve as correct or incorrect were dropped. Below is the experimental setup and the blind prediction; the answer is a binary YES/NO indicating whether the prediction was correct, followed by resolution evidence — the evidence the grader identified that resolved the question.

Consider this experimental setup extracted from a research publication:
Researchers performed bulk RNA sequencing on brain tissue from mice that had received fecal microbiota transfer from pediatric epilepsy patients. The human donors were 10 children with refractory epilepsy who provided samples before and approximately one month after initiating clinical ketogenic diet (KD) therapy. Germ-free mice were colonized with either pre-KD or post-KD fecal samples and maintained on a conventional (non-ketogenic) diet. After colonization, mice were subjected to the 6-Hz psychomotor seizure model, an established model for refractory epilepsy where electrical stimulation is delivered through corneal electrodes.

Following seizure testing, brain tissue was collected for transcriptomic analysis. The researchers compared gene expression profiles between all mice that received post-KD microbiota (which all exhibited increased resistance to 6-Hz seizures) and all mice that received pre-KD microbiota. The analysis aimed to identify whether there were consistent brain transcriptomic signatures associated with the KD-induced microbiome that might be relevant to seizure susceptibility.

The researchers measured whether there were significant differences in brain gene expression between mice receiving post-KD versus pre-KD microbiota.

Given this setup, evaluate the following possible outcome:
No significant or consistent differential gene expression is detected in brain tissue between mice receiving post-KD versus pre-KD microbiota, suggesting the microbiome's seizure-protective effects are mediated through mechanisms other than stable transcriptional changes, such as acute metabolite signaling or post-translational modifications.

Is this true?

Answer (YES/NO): NO